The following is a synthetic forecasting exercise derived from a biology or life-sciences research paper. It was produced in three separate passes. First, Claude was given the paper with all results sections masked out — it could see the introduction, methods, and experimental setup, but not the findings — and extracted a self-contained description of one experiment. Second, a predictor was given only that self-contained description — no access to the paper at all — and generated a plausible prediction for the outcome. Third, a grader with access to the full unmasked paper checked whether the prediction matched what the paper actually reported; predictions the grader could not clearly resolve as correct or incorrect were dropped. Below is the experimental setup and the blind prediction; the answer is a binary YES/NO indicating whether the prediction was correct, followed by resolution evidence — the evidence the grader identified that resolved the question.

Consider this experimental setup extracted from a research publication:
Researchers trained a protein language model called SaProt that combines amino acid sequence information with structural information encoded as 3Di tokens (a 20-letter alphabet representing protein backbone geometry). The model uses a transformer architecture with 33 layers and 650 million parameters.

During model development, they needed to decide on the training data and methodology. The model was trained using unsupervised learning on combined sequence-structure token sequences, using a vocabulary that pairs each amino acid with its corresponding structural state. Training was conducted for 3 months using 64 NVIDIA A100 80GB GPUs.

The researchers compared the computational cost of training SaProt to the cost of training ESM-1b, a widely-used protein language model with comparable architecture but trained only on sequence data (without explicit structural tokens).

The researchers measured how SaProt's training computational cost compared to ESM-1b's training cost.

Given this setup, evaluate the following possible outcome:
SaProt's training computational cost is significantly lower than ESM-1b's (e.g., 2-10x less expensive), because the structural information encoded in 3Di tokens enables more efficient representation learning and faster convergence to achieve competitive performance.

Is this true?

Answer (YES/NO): NO